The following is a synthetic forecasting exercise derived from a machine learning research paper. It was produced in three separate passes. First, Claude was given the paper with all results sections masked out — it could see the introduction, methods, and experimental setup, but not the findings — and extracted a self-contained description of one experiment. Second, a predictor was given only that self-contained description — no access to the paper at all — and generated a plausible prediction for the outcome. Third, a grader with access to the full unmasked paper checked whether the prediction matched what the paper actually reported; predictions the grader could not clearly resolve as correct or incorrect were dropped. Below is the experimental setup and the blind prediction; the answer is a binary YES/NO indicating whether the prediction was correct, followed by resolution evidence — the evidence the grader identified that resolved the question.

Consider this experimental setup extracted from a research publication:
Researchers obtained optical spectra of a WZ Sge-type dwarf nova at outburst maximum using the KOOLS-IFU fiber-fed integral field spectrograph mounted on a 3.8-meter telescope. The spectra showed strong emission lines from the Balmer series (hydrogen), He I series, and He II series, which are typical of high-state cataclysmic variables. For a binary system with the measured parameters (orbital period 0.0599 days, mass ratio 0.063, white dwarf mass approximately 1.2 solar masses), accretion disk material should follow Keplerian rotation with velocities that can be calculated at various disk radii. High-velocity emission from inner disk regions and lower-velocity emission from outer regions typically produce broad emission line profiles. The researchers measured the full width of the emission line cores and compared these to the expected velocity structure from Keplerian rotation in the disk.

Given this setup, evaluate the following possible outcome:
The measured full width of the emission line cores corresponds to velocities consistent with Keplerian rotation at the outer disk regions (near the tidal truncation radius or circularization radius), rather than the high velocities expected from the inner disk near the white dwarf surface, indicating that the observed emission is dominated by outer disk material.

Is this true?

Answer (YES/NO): NO